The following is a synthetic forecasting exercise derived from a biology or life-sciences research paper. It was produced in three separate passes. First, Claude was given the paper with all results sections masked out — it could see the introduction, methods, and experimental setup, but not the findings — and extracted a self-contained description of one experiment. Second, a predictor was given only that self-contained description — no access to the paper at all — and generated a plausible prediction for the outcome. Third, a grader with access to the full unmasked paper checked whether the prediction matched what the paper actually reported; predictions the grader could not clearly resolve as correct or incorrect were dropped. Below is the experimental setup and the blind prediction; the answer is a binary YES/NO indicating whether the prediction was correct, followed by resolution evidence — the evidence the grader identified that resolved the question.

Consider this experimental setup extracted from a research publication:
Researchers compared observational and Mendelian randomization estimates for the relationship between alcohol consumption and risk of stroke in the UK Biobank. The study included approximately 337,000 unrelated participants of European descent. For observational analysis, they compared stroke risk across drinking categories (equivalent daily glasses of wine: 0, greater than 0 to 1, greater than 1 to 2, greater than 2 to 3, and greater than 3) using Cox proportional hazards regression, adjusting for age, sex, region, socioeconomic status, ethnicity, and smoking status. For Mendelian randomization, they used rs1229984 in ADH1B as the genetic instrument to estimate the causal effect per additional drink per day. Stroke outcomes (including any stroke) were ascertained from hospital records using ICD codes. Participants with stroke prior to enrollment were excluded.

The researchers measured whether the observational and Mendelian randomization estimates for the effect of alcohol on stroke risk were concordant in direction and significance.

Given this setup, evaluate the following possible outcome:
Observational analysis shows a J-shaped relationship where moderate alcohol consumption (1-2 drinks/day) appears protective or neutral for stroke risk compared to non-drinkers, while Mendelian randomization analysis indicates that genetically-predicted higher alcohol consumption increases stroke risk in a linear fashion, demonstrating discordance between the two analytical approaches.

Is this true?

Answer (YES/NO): YES